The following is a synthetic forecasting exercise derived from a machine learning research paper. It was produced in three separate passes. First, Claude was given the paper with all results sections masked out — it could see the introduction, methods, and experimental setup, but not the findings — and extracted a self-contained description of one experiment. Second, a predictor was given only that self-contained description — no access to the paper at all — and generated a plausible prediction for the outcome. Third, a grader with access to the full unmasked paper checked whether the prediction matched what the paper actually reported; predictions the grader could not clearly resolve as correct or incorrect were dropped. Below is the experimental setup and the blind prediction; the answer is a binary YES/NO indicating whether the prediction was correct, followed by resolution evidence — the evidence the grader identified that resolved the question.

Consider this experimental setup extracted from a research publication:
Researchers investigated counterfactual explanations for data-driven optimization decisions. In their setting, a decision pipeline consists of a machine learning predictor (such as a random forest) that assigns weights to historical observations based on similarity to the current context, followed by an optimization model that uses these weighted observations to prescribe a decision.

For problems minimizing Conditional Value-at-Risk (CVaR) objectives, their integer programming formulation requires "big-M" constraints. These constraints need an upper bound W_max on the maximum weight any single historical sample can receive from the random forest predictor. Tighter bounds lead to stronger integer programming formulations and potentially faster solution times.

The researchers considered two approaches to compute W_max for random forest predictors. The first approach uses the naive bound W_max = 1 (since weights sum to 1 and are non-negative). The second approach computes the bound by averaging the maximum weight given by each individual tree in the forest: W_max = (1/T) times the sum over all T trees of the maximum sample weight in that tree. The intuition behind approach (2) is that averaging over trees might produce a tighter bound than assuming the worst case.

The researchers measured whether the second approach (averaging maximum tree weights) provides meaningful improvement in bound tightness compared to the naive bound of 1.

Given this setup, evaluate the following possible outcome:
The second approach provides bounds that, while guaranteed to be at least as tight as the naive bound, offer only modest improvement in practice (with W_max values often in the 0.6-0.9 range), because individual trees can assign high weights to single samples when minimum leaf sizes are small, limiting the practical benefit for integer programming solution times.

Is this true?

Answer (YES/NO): NO